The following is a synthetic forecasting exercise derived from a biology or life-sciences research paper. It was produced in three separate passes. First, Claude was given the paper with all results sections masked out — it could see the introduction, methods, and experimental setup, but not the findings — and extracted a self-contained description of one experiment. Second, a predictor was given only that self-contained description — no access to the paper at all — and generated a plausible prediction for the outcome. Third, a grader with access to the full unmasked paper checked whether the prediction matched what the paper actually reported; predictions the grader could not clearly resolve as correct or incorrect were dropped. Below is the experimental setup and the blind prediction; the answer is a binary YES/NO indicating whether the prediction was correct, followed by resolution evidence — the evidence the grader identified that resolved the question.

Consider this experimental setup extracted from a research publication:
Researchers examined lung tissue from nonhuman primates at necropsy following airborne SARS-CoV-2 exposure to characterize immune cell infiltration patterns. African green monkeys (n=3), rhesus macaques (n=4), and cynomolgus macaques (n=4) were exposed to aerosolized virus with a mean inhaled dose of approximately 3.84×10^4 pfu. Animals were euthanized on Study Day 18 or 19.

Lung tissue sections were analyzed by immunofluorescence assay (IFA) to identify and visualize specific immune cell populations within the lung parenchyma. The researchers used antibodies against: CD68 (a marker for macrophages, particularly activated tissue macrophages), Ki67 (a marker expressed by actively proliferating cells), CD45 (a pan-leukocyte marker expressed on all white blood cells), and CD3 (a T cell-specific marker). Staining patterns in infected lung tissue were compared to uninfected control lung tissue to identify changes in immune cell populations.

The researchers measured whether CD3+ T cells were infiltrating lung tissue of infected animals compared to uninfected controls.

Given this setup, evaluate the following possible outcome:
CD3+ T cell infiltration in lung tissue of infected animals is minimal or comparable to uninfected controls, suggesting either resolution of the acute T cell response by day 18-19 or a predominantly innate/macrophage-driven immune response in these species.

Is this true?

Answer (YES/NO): NO